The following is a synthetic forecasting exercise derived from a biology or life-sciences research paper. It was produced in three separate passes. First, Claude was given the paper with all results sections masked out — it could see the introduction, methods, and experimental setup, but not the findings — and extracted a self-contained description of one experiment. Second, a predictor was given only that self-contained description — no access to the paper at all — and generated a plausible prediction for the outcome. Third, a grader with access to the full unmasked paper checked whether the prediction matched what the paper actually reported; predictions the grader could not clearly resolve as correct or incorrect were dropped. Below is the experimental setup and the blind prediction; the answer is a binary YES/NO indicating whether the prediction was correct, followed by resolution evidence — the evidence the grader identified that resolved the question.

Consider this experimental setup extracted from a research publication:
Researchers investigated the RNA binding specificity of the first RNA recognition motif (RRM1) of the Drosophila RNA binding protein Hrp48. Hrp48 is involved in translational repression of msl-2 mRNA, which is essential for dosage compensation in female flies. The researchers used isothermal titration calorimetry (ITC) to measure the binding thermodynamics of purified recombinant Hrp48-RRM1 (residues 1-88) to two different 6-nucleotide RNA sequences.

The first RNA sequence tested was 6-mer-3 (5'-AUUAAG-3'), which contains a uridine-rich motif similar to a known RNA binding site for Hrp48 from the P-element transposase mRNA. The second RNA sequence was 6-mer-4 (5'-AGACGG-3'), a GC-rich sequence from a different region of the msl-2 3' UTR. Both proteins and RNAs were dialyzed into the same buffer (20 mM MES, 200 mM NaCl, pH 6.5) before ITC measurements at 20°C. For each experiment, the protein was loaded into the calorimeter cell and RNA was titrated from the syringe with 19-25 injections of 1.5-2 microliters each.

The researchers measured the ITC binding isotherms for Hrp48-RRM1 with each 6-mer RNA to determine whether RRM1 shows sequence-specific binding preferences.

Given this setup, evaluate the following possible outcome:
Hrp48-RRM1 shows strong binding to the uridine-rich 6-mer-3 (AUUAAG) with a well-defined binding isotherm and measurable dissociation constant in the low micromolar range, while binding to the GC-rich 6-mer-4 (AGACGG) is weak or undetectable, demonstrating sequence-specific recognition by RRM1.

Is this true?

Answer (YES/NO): NO